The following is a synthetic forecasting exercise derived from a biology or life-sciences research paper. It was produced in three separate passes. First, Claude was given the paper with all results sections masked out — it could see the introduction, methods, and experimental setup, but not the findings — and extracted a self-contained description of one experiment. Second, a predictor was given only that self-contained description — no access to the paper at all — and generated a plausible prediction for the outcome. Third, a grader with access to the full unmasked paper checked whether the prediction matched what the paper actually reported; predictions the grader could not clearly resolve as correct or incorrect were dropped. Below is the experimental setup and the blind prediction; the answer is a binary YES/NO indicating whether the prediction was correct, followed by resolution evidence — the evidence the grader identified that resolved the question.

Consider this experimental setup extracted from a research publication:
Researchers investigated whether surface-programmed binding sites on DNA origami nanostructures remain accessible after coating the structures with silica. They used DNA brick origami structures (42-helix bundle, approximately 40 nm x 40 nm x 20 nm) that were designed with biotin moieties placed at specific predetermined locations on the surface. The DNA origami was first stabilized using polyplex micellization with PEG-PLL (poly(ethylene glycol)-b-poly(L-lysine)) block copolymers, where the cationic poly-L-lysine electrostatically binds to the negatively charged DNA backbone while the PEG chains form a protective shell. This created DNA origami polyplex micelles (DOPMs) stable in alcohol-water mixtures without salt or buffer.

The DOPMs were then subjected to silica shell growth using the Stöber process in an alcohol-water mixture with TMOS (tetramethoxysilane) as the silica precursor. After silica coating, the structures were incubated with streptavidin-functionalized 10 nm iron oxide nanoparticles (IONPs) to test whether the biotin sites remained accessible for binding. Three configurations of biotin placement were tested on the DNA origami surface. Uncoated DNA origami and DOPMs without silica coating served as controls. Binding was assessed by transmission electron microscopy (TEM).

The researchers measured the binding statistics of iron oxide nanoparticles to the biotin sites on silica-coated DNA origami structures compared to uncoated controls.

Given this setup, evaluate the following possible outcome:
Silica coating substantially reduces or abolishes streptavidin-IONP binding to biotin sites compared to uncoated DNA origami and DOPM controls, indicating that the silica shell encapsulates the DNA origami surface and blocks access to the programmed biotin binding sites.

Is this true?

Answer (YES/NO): NO